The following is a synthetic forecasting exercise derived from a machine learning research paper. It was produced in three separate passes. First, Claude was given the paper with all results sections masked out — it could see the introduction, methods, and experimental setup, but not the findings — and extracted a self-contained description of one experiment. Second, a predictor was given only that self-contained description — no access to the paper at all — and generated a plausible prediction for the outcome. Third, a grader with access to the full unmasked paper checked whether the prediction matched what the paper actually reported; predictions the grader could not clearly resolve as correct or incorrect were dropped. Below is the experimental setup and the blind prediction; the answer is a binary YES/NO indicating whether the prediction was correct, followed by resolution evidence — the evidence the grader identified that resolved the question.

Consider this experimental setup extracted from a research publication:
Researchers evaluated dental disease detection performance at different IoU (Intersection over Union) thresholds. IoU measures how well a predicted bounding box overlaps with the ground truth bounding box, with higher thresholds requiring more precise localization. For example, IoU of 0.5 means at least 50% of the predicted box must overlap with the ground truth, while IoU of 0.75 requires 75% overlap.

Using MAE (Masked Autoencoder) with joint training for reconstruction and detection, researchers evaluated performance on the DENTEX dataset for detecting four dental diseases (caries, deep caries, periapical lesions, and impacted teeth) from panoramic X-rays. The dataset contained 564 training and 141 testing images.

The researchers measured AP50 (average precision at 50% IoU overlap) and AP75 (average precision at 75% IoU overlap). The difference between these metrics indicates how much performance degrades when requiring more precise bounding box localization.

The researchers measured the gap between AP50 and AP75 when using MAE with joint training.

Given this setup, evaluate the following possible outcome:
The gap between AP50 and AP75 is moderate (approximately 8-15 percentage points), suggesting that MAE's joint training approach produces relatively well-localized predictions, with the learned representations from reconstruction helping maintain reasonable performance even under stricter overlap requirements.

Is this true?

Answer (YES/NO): NO